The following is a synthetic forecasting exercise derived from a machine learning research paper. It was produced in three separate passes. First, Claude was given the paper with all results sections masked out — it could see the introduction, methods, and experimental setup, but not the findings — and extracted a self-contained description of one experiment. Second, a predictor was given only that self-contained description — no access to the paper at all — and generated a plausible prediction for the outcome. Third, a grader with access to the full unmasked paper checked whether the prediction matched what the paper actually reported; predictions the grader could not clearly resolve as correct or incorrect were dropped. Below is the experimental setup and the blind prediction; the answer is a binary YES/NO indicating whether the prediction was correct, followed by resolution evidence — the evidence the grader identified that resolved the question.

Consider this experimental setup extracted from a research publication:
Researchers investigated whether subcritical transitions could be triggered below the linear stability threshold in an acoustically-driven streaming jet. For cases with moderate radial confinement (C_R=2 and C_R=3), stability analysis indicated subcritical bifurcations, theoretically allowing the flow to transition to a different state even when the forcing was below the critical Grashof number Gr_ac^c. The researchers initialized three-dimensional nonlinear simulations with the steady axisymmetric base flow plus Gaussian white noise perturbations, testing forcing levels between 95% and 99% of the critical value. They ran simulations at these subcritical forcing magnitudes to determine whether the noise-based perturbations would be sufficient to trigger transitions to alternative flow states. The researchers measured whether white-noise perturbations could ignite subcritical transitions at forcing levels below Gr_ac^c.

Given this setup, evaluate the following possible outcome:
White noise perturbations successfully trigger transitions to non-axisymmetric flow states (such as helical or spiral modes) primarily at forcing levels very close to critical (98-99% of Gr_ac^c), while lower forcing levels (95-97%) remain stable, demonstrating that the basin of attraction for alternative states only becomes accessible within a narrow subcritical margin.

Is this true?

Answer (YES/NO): NO